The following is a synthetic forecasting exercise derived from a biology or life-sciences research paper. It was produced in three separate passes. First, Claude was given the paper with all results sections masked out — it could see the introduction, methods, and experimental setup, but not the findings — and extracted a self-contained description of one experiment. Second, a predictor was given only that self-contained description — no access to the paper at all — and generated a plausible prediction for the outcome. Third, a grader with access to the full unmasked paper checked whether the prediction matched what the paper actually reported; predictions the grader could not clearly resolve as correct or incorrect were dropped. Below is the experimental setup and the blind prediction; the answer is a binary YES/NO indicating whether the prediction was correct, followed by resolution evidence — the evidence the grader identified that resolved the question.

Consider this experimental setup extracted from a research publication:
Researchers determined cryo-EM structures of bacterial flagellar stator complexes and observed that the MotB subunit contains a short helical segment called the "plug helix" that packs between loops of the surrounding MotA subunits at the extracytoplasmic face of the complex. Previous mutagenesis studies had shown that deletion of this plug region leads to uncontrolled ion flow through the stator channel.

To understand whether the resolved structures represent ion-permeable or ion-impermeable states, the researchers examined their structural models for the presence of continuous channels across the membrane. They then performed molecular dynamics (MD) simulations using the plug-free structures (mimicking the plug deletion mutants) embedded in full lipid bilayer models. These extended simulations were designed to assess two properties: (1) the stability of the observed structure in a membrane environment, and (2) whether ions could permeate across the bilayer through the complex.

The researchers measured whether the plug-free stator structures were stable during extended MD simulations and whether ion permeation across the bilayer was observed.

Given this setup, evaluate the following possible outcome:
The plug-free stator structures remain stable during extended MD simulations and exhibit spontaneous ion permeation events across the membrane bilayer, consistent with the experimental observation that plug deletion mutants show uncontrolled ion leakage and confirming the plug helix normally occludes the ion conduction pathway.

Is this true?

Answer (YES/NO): NO